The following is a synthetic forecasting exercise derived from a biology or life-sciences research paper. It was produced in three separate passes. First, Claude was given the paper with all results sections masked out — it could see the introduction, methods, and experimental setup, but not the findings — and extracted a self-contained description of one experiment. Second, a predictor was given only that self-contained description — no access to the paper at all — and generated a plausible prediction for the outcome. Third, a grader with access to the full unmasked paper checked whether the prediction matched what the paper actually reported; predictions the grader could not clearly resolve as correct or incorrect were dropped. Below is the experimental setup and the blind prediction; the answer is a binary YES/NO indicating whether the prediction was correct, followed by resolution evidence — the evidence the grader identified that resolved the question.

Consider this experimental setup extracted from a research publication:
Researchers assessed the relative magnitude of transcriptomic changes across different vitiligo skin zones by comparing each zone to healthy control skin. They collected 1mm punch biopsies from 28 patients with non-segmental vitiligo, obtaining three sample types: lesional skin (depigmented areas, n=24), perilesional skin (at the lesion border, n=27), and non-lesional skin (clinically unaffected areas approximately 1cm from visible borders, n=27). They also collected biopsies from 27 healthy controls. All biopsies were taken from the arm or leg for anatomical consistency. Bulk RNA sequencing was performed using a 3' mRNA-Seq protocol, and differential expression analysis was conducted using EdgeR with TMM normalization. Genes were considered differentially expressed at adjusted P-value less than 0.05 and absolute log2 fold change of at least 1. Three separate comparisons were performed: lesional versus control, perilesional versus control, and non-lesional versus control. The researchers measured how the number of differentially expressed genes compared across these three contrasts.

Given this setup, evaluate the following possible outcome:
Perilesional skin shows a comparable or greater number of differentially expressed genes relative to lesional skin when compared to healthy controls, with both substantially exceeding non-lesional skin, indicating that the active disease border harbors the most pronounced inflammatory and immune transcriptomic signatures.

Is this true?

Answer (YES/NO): NO